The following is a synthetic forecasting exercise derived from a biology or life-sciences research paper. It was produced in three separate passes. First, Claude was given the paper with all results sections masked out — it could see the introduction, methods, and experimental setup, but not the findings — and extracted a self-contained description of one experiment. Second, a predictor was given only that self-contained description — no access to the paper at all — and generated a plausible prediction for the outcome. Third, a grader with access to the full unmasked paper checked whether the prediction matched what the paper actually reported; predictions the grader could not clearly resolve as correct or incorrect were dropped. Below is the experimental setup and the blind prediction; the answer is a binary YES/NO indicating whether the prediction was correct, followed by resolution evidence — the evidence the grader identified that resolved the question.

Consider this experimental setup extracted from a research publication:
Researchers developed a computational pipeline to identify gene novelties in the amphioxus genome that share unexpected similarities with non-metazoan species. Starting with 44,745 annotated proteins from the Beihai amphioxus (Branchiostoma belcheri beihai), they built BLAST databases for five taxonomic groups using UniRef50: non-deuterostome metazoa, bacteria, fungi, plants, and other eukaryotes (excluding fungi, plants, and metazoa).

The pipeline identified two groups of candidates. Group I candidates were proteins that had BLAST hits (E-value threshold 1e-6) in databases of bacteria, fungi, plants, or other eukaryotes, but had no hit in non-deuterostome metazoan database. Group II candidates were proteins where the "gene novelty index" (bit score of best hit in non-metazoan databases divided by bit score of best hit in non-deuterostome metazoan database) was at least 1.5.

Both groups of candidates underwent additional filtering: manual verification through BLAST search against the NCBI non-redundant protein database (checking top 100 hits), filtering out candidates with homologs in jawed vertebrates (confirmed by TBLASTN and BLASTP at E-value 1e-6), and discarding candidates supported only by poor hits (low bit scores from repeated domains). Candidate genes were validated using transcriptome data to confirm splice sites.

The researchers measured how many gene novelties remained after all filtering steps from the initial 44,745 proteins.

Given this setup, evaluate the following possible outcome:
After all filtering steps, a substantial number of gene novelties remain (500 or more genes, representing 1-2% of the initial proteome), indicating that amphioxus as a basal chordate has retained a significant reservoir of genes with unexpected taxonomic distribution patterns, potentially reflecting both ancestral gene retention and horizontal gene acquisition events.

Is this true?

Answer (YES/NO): NO